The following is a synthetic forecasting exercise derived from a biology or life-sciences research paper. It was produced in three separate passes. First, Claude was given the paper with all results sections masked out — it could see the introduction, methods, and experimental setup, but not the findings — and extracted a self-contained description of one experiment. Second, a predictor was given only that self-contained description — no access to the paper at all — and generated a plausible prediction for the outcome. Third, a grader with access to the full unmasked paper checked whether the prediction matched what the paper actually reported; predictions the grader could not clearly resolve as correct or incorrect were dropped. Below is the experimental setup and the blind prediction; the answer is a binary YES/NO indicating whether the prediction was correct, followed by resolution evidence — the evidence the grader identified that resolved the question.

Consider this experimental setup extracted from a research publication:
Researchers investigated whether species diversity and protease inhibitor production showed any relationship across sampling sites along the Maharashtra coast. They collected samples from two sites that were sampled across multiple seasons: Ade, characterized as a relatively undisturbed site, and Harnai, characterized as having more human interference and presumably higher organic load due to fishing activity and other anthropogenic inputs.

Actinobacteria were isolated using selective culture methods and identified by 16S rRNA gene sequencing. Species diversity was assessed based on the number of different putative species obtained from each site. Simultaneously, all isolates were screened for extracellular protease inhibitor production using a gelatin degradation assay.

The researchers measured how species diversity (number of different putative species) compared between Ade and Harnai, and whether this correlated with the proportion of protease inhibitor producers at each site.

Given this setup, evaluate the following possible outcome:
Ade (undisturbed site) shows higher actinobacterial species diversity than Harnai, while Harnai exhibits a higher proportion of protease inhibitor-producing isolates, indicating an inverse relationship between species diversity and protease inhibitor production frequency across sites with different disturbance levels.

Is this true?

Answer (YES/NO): YES